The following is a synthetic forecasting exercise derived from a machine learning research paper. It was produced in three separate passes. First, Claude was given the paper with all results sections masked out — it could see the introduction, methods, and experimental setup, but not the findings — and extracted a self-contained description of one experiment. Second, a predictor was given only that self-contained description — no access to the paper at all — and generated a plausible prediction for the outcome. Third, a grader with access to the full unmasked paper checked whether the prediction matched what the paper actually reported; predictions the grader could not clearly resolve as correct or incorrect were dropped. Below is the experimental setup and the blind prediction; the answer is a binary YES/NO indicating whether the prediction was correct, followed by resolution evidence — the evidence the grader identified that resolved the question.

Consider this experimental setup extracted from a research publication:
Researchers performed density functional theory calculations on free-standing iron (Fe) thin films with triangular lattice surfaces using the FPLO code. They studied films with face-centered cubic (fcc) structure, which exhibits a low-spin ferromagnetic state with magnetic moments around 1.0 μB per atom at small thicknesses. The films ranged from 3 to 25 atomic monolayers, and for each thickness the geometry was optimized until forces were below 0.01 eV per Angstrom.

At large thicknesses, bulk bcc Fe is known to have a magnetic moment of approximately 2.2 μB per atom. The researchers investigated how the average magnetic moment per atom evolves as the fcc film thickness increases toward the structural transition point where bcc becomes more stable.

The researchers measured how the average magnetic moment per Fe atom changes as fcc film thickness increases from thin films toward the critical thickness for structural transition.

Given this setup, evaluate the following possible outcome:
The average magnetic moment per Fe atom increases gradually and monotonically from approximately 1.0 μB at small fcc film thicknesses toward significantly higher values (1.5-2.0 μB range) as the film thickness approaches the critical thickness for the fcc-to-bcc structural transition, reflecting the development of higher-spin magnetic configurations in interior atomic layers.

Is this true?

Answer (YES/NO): NO